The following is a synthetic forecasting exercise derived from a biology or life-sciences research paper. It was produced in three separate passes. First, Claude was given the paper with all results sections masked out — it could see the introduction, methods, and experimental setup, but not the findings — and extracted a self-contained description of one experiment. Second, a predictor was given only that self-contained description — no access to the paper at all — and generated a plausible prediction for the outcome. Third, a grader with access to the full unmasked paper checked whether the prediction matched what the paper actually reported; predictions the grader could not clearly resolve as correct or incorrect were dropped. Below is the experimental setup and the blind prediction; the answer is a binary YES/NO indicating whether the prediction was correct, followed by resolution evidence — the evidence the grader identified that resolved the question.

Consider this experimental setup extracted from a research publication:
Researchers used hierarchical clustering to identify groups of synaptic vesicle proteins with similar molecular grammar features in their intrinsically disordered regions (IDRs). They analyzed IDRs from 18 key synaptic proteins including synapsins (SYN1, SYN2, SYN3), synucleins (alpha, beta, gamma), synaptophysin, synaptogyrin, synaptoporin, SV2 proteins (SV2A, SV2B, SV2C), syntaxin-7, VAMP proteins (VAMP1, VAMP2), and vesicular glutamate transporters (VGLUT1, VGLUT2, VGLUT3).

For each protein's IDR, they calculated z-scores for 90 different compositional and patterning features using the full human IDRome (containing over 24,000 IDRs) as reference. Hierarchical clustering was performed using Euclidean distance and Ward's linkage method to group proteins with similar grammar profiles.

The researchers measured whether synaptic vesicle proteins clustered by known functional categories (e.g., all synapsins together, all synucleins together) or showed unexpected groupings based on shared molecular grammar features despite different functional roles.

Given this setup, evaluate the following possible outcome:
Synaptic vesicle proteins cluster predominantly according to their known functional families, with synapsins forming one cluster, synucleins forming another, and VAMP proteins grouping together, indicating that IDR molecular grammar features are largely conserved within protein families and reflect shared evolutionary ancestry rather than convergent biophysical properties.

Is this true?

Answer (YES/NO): NO